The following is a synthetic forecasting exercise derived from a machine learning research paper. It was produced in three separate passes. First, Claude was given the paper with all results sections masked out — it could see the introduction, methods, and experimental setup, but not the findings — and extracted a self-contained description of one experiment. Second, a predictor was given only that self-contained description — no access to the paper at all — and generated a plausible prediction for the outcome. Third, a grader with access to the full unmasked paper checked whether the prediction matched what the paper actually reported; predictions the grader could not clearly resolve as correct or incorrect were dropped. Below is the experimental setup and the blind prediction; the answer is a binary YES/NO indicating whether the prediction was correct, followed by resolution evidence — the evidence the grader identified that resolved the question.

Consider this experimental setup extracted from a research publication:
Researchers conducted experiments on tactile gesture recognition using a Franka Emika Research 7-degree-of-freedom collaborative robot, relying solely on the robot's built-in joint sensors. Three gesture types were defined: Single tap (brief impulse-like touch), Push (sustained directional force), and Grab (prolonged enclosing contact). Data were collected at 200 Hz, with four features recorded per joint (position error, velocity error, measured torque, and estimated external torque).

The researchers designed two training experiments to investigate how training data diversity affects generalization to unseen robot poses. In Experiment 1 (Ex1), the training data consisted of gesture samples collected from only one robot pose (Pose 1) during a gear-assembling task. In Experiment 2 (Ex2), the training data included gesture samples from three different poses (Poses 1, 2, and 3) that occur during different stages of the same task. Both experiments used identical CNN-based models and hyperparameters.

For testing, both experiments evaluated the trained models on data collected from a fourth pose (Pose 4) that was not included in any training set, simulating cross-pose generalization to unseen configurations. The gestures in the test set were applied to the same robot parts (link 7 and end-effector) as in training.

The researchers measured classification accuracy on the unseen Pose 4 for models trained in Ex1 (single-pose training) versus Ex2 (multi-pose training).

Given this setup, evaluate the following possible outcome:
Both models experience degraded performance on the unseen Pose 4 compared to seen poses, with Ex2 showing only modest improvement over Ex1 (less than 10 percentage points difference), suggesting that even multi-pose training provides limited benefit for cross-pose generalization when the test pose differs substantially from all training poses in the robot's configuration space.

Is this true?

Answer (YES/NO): NO